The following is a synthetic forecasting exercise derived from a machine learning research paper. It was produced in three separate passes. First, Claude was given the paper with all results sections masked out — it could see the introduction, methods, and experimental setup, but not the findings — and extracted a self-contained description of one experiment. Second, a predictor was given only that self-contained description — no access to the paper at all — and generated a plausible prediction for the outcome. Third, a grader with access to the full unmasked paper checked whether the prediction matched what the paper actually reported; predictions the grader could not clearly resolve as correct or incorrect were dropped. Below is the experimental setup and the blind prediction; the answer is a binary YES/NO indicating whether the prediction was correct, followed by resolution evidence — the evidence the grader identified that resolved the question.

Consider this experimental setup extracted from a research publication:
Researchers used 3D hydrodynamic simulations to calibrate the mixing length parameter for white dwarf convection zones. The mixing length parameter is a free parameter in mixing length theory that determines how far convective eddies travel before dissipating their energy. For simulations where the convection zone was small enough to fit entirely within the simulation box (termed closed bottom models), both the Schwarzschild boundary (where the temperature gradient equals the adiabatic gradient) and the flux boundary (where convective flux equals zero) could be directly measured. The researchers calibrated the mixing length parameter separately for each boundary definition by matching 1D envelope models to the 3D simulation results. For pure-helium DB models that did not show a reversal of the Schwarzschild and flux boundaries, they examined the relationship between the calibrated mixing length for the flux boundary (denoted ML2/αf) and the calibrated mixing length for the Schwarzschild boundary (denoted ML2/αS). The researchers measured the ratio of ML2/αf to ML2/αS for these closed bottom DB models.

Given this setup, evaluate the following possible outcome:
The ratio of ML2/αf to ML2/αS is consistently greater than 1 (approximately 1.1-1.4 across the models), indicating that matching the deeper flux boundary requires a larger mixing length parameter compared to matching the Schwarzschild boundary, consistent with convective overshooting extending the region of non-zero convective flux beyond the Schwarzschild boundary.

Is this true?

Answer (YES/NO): YES